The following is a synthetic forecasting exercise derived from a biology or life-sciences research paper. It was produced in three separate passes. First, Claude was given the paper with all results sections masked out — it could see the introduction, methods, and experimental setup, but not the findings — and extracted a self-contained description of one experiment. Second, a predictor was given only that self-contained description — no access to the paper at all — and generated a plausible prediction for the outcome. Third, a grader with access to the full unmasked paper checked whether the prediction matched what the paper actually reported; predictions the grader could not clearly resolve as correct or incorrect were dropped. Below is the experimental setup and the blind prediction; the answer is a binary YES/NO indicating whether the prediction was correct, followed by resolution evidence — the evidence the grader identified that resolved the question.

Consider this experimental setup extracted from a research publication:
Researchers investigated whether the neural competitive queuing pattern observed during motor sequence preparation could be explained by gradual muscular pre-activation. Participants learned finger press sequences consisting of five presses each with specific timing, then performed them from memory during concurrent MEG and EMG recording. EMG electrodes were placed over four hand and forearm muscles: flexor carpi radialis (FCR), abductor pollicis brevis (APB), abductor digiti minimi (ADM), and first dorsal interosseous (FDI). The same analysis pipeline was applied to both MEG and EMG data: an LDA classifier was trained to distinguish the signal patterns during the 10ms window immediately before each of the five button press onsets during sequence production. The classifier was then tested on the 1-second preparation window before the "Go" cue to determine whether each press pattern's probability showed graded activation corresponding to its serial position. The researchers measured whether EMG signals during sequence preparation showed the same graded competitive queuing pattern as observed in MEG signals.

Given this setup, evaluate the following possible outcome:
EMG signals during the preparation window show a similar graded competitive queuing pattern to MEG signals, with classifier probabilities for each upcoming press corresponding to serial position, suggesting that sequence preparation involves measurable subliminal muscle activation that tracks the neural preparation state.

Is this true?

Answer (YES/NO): NO